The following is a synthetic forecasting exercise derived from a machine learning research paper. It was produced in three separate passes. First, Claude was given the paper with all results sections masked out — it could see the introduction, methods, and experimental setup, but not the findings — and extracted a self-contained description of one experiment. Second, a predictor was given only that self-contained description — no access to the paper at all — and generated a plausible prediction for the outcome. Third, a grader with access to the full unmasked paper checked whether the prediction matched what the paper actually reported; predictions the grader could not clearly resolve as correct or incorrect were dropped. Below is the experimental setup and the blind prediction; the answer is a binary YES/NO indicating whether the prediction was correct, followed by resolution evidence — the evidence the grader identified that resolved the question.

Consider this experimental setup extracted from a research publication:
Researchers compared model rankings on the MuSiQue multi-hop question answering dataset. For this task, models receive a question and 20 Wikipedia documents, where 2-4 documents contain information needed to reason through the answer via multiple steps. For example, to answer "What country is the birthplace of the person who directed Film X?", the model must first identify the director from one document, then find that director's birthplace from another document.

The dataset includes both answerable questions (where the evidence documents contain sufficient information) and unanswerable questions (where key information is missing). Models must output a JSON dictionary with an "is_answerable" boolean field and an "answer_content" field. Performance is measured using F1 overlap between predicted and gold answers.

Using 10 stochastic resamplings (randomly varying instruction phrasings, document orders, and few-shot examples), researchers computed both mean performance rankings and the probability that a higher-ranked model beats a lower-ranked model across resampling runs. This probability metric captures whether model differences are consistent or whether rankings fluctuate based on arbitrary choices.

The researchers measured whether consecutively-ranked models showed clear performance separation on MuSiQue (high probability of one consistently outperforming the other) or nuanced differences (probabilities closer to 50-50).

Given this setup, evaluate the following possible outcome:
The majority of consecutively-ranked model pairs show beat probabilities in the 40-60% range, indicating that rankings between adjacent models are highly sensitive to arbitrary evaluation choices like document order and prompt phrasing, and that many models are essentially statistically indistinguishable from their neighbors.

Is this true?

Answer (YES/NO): NO